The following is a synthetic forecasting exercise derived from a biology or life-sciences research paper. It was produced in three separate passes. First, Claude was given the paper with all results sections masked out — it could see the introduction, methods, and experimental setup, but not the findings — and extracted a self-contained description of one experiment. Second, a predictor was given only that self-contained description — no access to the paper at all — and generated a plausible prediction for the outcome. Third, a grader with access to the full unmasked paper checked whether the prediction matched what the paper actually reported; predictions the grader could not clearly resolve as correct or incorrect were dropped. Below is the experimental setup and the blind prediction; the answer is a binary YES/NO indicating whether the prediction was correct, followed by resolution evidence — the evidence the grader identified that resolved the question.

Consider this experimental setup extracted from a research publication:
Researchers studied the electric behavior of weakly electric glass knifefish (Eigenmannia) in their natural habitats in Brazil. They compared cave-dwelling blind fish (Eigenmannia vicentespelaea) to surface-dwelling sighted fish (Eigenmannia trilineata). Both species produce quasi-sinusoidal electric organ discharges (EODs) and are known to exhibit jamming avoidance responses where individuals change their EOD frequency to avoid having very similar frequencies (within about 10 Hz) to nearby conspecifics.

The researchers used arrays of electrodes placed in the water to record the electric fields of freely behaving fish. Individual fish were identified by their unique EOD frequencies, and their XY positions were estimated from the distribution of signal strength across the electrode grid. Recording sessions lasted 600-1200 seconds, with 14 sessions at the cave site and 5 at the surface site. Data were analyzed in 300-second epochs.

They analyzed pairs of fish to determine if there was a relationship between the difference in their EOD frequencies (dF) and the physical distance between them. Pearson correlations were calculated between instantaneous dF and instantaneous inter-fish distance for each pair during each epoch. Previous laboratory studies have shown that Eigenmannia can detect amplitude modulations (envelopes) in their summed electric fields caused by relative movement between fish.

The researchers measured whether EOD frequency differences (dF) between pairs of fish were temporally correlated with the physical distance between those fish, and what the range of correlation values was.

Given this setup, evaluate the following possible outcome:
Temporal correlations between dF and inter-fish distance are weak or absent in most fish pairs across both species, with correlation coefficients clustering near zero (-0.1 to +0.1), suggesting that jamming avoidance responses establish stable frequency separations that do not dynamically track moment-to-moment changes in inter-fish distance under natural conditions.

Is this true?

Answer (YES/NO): NO